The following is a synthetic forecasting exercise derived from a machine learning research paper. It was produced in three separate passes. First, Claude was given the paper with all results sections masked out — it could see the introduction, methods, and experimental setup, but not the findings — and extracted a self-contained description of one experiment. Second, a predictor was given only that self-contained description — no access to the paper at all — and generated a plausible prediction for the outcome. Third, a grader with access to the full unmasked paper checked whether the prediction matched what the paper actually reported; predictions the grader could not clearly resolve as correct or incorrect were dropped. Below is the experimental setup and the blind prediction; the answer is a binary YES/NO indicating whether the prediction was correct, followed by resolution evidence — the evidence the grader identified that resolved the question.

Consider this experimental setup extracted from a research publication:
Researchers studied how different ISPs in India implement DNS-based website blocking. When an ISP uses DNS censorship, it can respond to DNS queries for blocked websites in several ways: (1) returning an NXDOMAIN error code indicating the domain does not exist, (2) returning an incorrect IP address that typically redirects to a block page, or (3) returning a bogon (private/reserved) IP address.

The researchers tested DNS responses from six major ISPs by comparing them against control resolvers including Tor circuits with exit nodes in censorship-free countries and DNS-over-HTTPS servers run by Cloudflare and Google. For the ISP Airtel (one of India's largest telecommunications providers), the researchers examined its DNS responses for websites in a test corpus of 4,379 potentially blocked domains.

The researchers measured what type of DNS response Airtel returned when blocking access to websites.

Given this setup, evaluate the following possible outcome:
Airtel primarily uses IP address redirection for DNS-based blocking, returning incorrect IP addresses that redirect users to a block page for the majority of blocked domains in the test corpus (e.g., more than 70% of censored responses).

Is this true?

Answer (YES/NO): NO